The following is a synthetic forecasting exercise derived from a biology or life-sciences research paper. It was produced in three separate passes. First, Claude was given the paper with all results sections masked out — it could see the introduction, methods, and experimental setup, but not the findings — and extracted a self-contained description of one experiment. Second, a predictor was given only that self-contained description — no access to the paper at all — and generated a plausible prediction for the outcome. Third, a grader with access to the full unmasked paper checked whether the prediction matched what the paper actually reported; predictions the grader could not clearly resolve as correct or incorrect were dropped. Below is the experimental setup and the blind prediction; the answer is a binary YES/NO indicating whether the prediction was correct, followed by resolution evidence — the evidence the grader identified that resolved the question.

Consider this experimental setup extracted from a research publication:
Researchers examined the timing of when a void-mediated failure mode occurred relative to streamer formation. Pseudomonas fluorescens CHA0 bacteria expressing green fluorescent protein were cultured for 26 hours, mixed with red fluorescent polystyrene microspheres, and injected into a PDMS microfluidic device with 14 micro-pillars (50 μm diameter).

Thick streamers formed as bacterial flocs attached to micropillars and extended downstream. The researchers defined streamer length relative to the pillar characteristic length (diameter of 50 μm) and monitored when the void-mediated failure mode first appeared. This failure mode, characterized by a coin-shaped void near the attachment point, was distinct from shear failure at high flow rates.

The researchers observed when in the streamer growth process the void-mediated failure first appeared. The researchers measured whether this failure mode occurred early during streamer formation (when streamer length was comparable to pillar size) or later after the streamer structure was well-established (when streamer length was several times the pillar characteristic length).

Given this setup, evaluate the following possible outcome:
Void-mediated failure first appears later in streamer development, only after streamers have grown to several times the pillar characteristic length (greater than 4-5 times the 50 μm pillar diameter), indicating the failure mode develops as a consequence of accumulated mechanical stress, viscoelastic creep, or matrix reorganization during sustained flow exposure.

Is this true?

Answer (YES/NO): YES